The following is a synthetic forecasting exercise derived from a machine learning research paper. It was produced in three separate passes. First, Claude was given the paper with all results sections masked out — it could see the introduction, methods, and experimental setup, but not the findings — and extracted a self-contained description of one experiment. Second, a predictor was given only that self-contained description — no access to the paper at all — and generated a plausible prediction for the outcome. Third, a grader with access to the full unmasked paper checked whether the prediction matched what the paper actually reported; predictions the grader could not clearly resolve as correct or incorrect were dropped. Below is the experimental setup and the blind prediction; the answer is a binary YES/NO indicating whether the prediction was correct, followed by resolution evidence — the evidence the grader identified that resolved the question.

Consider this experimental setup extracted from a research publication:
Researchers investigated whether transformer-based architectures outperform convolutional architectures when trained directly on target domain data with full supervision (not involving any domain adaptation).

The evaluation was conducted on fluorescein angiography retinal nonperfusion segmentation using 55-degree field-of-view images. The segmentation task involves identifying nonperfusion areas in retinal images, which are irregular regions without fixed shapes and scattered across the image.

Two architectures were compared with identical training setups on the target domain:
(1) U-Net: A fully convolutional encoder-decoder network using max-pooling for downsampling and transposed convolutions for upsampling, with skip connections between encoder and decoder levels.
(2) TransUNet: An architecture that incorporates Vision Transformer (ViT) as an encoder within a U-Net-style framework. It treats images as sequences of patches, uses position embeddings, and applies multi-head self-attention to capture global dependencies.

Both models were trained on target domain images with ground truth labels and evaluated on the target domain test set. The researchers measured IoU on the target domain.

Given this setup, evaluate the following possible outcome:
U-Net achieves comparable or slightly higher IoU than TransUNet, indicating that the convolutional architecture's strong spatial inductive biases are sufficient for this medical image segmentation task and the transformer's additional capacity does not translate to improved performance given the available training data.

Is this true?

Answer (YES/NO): YES